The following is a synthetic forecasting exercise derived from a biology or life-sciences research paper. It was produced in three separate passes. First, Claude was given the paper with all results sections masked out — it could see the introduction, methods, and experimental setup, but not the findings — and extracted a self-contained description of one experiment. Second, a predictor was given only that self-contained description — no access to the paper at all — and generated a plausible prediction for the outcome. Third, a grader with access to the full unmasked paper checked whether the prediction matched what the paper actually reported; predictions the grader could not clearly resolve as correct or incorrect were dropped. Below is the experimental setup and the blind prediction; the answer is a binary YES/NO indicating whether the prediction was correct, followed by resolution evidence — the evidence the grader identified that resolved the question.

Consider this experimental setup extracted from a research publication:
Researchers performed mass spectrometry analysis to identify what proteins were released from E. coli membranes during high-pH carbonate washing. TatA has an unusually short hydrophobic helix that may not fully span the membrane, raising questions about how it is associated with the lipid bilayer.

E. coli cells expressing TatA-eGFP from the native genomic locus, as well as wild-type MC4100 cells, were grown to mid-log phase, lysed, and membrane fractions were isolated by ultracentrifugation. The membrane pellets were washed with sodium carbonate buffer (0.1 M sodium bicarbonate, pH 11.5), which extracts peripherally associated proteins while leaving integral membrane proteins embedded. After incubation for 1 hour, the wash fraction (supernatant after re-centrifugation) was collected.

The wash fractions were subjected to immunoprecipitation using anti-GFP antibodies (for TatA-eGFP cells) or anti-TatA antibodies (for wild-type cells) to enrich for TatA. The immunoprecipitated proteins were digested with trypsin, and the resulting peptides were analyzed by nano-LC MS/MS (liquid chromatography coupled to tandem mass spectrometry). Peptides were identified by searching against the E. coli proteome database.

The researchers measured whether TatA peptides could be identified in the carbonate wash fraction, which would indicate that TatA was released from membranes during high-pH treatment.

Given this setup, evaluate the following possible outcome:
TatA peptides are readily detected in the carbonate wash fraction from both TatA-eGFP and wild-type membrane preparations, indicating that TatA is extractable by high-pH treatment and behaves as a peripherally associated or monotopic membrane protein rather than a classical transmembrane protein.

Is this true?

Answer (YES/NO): NO